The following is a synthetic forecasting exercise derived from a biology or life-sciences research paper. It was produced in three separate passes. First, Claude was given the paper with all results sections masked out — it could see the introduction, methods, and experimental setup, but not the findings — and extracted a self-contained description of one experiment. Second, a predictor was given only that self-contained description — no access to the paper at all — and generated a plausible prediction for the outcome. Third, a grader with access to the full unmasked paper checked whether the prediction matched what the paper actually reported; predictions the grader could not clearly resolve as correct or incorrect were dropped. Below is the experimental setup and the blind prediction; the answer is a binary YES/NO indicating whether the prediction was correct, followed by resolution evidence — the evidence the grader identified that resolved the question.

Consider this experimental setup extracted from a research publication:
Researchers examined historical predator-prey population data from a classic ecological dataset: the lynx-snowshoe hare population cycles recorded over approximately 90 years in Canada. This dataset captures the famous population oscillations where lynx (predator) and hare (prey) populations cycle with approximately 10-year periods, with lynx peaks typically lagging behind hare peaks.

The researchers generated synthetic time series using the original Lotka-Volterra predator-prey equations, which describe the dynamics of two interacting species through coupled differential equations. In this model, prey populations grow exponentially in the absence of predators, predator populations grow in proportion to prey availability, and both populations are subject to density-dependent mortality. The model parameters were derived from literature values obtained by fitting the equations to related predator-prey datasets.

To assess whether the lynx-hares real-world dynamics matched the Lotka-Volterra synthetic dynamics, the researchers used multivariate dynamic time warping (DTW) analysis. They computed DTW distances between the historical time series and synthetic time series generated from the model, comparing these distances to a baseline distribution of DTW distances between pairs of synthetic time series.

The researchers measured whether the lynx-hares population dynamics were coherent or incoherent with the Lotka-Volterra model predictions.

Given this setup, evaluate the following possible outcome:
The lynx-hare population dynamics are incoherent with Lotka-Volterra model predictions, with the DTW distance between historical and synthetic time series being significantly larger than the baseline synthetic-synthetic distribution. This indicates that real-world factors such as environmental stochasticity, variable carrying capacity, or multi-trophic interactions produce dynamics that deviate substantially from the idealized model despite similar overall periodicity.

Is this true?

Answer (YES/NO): NO